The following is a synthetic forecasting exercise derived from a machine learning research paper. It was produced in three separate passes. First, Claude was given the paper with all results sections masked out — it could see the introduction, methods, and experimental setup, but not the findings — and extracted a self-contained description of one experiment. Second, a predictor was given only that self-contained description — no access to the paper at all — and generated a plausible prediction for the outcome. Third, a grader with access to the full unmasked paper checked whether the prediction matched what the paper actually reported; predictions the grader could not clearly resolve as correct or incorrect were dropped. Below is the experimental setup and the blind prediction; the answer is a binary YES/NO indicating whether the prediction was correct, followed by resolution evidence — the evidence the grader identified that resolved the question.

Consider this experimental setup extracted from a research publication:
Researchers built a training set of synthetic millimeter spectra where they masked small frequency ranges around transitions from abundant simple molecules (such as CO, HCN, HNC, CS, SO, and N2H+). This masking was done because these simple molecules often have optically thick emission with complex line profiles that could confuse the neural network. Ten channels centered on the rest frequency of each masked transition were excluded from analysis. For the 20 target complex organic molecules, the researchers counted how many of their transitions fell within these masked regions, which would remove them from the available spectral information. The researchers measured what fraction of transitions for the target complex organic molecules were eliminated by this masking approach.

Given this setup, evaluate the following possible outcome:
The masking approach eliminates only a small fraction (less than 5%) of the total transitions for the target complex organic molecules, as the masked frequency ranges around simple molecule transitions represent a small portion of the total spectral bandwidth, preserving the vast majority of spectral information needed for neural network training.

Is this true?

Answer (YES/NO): NO